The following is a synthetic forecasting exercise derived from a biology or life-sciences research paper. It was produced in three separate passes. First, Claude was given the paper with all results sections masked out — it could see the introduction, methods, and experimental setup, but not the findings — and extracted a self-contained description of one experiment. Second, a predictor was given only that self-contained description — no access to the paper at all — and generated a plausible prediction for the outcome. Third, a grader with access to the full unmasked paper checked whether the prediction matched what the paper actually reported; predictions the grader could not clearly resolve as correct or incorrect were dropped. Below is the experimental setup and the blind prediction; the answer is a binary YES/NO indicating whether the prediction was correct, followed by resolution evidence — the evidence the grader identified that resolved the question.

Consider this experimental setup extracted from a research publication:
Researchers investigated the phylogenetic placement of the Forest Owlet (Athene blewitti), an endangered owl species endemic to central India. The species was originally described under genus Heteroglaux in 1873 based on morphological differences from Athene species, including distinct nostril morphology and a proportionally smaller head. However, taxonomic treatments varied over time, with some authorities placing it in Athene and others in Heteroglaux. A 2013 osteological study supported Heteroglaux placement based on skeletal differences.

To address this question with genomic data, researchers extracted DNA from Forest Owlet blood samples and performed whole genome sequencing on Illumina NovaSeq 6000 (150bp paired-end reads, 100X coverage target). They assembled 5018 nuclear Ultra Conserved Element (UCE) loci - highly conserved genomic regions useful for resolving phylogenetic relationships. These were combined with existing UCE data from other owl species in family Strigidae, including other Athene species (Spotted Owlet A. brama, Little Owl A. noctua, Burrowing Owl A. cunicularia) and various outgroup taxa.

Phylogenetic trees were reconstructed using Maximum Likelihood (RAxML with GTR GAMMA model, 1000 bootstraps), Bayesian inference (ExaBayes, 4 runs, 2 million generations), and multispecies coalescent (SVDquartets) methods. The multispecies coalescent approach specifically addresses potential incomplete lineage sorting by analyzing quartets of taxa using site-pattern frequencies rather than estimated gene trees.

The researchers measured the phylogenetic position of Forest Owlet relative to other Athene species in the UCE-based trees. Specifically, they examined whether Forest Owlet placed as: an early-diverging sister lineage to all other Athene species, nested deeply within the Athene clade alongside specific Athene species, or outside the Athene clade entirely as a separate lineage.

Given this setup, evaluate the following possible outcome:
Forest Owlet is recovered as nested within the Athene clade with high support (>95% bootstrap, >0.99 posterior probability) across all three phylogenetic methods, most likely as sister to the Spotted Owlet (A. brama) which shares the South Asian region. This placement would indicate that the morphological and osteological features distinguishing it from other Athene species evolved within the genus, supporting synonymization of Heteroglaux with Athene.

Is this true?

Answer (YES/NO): NO